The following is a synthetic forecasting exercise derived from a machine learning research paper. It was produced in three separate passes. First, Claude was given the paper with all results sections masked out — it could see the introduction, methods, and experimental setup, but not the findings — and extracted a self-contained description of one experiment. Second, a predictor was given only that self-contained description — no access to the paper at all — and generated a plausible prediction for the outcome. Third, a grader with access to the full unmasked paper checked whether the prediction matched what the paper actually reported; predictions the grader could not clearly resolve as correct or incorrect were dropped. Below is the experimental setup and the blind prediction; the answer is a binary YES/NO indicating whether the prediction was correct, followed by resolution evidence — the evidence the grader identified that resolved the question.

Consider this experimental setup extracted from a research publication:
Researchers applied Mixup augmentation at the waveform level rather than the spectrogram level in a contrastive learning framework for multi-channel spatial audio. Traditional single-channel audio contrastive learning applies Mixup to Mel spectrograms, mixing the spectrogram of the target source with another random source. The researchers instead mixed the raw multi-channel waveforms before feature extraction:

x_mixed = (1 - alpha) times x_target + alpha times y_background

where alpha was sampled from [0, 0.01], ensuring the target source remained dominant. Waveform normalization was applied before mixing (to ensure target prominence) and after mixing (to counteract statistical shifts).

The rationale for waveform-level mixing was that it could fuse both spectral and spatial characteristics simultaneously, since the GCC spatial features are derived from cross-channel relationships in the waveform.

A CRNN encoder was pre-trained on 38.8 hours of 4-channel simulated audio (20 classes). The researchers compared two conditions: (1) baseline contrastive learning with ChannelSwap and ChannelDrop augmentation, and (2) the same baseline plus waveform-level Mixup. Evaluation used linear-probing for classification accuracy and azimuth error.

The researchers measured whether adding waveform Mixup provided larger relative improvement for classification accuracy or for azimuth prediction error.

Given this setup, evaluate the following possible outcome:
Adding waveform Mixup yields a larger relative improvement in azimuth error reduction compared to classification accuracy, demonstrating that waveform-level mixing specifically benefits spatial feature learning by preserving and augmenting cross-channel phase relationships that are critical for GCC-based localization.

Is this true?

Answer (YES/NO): NO